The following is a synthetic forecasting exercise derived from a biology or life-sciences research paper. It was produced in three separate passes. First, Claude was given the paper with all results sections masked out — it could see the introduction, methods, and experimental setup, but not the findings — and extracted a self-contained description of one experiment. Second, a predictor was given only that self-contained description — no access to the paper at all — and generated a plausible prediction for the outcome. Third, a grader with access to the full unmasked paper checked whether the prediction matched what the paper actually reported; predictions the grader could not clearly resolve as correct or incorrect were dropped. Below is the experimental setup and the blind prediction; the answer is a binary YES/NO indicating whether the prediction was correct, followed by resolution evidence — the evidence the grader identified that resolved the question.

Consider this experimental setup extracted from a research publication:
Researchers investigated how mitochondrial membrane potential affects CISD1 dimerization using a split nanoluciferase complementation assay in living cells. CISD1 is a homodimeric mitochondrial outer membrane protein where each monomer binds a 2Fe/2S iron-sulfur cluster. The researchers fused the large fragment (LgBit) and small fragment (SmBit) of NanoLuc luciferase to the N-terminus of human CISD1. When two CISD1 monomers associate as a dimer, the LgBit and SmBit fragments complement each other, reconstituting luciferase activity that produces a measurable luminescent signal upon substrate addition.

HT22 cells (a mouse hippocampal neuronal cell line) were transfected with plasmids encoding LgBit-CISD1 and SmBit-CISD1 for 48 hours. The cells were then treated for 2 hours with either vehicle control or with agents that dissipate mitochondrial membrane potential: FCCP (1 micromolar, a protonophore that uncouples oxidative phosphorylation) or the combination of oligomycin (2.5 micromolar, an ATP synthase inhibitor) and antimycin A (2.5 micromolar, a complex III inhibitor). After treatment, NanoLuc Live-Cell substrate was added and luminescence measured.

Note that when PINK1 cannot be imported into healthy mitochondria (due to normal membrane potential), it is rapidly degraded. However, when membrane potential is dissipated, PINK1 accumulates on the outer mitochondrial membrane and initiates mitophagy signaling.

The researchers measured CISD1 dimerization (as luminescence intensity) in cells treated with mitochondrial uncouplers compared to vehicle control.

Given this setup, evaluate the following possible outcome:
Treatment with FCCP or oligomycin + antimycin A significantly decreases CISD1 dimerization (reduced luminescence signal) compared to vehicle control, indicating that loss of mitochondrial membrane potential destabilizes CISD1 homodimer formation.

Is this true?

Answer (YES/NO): NO